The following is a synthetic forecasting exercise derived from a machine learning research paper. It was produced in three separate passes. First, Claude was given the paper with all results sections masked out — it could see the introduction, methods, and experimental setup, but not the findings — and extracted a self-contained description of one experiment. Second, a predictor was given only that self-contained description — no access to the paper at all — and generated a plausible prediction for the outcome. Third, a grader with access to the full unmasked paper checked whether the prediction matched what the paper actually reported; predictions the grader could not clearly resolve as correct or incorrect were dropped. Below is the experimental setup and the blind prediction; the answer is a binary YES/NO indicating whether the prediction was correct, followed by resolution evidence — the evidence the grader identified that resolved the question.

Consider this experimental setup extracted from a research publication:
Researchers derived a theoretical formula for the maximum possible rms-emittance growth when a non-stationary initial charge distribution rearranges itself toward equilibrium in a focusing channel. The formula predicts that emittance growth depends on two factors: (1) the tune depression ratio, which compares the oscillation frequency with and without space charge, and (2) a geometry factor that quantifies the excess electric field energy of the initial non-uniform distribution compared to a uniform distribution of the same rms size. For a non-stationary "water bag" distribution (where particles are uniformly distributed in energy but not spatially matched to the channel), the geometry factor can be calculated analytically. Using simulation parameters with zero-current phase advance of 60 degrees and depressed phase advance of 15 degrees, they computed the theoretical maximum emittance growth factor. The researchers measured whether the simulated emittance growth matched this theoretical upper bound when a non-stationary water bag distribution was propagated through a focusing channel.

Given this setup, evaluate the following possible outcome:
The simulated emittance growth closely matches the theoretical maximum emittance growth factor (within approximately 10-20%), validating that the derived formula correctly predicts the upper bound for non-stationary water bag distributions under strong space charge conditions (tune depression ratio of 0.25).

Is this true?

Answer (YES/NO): YES